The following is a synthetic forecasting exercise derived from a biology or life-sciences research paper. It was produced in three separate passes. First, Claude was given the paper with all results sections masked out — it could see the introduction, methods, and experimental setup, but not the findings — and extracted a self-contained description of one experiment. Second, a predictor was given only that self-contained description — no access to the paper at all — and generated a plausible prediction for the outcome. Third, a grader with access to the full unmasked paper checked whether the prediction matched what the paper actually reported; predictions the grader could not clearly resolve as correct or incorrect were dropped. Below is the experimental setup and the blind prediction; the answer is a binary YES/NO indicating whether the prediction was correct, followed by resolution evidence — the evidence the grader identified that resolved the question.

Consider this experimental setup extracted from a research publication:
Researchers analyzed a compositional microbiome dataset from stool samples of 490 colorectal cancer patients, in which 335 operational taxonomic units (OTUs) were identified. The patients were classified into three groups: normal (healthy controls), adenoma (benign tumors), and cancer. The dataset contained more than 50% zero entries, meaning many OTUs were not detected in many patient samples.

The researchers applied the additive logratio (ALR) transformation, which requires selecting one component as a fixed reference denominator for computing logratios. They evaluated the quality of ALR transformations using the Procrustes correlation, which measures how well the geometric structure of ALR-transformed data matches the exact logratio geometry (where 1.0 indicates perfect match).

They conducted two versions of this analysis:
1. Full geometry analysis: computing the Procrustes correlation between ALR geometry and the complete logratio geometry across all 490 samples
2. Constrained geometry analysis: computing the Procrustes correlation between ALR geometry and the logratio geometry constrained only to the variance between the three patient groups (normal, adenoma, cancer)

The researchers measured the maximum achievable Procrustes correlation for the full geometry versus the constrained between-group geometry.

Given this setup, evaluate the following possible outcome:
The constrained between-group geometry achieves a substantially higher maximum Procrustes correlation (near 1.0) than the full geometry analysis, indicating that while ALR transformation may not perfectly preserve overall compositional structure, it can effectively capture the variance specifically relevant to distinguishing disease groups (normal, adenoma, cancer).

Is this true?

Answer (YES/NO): YES